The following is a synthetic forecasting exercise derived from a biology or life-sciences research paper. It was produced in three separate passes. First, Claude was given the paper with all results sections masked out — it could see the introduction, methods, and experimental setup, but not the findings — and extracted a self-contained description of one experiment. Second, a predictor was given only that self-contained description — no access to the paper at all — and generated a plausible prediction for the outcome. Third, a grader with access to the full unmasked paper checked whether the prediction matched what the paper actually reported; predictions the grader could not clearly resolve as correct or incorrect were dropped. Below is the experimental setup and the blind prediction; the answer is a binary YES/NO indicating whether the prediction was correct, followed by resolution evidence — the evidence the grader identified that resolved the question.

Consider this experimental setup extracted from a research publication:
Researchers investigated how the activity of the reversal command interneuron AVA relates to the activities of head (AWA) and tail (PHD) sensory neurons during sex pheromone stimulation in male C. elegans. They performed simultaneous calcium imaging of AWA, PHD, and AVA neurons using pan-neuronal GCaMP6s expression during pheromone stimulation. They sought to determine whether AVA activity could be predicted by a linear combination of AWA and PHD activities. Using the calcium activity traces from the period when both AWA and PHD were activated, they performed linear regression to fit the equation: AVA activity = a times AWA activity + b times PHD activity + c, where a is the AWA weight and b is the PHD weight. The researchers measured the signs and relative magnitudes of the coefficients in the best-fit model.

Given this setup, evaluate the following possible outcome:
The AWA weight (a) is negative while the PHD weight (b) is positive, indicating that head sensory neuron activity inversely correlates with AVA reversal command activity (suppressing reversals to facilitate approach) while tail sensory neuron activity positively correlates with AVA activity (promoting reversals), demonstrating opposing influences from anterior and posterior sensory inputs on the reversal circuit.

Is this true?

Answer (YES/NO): YES